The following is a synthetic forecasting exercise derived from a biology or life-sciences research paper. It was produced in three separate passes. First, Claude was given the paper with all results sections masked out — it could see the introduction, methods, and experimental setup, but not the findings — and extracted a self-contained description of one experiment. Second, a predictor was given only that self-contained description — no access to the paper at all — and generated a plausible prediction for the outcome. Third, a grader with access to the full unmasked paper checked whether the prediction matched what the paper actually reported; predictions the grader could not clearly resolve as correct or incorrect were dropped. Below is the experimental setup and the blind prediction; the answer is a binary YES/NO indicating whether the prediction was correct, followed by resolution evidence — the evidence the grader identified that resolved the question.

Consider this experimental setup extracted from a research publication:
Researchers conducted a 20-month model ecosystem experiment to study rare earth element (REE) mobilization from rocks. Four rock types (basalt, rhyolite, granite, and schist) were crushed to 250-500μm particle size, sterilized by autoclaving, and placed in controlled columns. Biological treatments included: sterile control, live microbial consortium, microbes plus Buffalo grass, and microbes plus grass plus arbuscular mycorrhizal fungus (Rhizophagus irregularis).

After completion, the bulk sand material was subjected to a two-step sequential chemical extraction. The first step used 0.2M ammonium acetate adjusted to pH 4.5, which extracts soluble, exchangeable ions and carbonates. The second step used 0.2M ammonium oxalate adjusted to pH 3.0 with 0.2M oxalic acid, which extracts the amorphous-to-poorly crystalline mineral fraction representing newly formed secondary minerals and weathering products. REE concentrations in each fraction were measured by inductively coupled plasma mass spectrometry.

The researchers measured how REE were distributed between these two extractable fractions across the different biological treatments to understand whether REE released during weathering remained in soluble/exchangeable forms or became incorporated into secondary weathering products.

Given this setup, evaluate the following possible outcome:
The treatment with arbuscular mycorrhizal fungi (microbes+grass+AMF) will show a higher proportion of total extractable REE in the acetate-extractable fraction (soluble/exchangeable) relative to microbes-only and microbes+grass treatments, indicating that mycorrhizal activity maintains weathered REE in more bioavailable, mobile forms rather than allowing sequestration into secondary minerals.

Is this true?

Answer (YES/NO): NO